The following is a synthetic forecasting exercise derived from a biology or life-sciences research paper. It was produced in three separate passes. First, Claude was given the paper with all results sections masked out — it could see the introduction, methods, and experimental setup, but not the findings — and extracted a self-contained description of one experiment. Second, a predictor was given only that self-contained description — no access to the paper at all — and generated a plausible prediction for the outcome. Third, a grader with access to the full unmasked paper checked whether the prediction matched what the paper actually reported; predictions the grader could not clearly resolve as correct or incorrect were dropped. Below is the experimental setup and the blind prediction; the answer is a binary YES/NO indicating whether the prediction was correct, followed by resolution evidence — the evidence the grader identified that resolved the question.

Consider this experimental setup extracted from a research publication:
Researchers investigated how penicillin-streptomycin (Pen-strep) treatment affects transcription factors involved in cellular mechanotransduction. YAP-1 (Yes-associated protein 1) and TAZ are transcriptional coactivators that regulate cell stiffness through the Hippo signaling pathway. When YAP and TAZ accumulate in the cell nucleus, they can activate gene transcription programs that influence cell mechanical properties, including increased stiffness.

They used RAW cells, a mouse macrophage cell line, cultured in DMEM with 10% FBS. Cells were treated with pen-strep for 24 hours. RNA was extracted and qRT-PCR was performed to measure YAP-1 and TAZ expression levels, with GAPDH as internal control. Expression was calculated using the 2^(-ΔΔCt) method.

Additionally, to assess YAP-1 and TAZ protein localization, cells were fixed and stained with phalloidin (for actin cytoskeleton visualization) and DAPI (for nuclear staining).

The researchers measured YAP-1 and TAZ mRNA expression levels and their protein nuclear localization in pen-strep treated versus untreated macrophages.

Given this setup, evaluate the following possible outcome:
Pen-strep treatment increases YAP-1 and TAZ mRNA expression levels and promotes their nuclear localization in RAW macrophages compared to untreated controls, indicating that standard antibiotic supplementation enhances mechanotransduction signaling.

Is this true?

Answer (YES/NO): YES